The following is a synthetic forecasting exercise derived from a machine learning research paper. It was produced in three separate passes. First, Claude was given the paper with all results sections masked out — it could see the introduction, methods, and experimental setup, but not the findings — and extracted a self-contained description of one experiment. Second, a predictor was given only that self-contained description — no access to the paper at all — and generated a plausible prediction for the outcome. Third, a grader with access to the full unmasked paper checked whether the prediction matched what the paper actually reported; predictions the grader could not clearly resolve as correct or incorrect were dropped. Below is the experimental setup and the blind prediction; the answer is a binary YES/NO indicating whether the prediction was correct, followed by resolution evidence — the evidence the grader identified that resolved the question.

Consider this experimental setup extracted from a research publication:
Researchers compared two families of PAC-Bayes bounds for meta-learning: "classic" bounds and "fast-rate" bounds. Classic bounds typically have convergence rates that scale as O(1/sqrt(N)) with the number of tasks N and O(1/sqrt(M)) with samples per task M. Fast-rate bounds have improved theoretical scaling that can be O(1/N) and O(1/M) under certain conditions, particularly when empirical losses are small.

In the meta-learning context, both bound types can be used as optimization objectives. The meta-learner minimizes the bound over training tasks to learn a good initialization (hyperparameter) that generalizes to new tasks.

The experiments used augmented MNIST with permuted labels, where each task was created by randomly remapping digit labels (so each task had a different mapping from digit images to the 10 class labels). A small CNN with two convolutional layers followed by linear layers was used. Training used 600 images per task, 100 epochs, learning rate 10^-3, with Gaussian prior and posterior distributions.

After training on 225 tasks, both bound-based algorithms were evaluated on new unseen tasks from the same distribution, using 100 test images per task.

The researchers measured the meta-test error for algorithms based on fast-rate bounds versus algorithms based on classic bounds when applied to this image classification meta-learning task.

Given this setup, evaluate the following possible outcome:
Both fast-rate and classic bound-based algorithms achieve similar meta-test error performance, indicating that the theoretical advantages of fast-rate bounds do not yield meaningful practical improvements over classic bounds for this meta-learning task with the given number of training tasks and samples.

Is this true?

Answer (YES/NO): NO